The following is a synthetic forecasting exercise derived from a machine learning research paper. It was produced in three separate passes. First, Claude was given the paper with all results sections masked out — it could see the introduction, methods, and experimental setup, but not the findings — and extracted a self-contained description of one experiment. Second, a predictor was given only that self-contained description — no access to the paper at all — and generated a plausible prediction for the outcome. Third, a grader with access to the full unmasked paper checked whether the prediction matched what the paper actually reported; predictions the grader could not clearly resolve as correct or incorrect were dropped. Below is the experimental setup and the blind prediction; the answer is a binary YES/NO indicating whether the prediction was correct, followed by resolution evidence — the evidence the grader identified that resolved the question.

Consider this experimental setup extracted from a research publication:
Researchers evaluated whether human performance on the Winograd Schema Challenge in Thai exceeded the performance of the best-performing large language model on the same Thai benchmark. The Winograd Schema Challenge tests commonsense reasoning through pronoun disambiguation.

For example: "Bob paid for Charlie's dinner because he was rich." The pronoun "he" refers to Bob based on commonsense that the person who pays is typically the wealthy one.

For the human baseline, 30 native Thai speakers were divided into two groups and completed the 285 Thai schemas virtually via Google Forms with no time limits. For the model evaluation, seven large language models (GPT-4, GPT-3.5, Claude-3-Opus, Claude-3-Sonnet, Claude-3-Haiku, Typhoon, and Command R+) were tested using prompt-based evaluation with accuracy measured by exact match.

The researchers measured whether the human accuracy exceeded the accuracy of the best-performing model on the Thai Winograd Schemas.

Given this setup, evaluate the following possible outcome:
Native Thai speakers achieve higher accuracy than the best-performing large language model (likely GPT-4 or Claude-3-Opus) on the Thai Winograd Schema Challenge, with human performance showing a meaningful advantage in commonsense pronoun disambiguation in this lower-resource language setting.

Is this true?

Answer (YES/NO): YES